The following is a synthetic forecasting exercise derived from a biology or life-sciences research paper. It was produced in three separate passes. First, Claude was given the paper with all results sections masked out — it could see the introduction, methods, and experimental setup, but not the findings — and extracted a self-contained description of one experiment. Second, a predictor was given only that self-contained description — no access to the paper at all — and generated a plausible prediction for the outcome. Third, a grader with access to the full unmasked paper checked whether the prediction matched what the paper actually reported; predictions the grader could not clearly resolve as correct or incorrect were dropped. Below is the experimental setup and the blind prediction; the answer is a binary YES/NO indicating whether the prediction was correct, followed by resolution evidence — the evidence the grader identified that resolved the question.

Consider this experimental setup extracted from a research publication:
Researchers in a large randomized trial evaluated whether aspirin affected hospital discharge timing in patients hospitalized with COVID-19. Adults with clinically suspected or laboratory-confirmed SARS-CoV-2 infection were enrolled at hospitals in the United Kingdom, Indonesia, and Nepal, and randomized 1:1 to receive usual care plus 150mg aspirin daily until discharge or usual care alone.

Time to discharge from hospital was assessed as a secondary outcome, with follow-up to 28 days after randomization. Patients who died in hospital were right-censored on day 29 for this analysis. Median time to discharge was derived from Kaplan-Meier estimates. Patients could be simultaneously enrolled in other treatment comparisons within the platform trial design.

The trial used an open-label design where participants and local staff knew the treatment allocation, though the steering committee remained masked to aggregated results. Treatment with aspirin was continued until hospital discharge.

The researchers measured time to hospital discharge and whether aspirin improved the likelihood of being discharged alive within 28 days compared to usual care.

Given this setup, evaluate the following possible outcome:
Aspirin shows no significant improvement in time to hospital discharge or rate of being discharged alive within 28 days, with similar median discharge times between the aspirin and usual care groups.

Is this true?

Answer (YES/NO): NO